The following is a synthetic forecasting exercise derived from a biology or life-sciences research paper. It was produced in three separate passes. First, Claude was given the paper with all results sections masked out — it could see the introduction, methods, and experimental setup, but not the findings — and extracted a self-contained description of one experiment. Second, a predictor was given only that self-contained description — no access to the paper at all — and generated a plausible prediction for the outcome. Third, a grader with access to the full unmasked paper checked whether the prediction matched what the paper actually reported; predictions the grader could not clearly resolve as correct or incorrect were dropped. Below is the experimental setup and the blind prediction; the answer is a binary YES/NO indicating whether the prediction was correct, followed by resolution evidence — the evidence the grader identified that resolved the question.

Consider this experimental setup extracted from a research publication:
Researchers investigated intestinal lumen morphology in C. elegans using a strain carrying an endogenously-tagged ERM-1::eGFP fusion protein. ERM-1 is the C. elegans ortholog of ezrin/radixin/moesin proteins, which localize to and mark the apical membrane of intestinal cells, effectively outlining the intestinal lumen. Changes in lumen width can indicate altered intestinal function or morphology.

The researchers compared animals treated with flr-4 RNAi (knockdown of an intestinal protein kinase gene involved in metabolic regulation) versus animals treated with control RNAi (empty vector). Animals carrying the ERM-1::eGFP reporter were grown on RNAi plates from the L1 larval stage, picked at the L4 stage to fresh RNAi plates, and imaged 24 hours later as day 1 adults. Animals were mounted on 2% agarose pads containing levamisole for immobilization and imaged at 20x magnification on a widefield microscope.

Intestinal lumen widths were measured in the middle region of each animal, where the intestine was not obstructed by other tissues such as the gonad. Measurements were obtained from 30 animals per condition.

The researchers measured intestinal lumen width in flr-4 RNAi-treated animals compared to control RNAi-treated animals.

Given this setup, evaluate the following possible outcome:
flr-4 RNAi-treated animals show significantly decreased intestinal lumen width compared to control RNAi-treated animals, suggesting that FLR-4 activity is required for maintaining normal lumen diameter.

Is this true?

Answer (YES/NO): NO